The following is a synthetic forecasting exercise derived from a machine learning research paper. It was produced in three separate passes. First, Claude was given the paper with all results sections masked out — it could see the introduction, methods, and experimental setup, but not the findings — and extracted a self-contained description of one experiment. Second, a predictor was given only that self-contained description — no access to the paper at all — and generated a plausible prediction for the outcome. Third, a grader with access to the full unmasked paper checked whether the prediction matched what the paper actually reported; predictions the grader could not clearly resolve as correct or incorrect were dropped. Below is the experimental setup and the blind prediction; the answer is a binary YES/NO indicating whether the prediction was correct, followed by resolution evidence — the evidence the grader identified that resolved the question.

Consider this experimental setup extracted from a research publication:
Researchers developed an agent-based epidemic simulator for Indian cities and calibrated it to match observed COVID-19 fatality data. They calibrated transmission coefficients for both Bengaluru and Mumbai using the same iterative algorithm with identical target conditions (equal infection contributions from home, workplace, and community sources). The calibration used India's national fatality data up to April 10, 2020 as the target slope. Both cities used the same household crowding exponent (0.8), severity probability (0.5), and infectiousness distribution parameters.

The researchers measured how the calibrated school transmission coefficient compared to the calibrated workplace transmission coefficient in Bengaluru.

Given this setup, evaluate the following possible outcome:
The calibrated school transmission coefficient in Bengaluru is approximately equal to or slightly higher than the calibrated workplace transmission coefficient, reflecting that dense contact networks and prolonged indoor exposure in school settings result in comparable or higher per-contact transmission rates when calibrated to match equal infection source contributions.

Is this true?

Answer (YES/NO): NO